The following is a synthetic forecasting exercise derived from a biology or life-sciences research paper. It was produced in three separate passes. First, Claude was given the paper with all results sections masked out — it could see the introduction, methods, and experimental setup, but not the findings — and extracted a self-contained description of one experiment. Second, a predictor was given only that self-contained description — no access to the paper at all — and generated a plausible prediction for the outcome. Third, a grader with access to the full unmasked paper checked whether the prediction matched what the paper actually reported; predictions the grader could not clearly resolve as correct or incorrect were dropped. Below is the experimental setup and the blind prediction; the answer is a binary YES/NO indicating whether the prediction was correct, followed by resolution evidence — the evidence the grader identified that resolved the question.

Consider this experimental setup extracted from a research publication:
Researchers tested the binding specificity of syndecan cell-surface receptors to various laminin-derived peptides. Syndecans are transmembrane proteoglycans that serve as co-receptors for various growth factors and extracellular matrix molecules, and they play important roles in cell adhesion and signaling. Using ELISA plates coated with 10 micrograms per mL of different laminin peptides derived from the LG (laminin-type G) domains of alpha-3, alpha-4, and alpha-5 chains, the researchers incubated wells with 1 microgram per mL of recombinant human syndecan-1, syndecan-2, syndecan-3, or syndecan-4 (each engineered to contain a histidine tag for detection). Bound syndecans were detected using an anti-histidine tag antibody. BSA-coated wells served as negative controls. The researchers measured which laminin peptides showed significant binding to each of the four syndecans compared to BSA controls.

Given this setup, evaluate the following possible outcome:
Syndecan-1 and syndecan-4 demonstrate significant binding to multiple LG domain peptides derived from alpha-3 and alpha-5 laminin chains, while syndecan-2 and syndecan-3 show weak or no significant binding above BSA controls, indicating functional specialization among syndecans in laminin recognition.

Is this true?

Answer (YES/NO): NO